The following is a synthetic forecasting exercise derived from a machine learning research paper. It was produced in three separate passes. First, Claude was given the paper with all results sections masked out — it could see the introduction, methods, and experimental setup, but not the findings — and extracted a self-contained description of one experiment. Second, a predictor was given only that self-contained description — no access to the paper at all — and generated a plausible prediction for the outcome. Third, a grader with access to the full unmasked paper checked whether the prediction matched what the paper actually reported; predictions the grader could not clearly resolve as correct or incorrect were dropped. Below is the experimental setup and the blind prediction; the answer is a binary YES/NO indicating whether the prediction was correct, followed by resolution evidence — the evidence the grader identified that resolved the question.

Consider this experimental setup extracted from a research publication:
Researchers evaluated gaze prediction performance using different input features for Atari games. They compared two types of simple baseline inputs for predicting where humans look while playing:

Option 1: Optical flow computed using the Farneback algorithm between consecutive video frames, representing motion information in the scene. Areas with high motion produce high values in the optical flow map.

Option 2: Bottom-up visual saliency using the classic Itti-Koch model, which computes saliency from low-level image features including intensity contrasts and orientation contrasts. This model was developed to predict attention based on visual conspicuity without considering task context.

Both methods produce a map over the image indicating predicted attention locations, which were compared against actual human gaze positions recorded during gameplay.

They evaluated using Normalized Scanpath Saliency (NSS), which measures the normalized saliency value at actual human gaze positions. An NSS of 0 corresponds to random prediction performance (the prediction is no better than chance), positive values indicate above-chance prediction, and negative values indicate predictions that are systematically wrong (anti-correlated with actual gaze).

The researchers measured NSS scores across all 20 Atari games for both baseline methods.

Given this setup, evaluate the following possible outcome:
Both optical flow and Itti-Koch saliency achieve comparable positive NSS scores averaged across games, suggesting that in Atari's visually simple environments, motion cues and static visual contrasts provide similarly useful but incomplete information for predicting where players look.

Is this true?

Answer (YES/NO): NO